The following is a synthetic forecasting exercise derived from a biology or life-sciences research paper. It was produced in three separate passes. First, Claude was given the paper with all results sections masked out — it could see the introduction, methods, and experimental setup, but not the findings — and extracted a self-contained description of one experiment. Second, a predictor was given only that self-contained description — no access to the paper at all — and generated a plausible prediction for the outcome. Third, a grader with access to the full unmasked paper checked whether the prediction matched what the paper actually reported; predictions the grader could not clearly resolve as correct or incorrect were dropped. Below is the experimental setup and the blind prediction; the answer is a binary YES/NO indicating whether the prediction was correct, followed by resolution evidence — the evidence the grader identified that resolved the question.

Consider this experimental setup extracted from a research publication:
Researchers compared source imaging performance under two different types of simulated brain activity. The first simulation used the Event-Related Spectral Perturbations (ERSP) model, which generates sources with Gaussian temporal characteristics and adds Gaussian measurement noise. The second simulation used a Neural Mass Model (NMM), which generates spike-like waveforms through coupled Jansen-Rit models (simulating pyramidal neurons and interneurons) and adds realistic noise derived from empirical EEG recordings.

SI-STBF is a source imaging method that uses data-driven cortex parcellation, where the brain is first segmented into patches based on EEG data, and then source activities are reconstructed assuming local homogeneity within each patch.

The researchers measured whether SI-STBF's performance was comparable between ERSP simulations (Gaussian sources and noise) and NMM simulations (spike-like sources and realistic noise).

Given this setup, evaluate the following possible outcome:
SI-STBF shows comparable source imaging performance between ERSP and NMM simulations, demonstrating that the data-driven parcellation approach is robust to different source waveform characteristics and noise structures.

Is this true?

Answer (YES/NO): NO